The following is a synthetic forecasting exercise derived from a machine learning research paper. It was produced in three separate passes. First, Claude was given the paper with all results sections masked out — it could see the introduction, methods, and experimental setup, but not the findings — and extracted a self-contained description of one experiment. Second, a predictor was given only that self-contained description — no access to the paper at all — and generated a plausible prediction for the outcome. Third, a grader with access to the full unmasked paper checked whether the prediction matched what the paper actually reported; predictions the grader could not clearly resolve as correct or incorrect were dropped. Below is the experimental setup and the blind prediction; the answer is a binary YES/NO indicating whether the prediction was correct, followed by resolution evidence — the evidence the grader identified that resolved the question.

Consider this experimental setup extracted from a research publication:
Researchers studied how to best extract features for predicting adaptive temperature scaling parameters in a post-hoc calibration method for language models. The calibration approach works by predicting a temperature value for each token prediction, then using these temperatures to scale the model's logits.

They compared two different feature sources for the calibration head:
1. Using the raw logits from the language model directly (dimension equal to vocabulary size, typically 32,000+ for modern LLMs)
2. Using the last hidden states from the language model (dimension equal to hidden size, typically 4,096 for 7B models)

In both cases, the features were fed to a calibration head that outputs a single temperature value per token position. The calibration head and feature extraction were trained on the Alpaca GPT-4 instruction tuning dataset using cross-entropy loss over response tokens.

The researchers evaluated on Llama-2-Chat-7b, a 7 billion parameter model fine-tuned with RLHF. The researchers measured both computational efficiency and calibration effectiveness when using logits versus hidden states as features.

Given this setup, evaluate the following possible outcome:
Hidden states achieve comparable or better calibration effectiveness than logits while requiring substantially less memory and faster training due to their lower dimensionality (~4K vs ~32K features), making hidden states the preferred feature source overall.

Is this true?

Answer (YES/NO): YES